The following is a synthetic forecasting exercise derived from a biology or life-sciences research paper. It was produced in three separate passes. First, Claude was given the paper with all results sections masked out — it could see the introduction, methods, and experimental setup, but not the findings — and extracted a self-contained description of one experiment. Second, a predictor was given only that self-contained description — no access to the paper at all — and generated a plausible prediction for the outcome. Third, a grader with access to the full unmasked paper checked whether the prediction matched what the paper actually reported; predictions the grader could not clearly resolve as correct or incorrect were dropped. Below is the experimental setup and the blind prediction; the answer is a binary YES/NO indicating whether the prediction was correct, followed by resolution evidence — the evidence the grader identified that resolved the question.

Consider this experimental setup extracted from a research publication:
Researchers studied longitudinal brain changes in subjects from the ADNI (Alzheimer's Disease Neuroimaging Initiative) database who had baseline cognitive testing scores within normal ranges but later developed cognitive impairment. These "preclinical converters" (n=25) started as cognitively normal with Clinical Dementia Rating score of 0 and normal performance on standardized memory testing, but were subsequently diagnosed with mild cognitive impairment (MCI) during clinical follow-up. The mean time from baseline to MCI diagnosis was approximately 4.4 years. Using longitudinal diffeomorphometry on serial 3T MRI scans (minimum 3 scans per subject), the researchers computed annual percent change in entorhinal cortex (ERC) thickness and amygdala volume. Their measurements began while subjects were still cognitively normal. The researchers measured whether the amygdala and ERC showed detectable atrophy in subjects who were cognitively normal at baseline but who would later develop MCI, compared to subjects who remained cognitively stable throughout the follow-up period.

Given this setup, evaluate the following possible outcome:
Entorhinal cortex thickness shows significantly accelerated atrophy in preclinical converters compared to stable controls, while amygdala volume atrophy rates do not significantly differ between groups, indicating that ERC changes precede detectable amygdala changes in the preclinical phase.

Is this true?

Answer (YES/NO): NO